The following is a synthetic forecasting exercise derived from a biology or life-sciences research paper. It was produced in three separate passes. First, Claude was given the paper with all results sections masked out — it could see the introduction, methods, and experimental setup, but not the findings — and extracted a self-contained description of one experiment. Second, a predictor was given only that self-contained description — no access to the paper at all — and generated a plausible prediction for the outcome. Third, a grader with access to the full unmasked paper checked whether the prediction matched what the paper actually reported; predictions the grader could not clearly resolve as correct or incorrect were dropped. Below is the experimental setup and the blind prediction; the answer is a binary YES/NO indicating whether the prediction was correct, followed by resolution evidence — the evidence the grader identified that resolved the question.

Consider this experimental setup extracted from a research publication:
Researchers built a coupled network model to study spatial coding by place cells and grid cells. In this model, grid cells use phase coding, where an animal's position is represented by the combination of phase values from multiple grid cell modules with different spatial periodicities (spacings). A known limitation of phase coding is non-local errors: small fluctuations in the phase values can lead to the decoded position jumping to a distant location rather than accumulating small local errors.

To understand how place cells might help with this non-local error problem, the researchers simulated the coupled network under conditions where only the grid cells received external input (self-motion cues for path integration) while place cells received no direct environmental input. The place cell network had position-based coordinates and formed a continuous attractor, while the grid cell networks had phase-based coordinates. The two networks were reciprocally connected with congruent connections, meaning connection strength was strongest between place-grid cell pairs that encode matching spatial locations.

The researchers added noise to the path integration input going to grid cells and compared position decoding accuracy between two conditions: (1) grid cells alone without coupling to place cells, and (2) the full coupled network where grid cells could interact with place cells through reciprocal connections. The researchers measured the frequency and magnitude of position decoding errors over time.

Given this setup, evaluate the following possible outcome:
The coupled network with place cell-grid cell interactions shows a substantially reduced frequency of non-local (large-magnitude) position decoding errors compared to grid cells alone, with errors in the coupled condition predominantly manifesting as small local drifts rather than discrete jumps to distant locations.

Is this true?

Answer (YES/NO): YES